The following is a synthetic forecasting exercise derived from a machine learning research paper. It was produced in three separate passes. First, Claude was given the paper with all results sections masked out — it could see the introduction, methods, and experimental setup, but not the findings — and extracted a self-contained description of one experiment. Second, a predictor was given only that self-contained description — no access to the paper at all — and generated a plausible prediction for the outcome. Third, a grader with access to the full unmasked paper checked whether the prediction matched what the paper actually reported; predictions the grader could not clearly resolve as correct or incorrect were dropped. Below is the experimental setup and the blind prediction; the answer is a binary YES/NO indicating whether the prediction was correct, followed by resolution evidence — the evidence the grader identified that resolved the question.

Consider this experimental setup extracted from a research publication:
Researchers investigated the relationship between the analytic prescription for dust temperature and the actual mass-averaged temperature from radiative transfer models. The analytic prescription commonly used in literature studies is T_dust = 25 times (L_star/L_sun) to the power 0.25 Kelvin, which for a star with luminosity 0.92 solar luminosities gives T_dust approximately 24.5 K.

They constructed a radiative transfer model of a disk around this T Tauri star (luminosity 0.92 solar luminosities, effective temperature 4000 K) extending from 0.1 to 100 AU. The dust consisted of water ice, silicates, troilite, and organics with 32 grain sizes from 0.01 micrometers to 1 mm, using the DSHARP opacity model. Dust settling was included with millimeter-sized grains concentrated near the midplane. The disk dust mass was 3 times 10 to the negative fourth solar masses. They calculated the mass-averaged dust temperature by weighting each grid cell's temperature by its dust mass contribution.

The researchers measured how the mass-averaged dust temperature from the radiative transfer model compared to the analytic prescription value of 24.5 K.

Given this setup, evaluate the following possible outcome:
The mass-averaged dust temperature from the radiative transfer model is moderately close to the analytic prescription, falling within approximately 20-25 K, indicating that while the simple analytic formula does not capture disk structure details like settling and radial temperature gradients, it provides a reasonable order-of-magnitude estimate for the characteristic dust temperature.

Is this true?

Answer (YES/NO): NO